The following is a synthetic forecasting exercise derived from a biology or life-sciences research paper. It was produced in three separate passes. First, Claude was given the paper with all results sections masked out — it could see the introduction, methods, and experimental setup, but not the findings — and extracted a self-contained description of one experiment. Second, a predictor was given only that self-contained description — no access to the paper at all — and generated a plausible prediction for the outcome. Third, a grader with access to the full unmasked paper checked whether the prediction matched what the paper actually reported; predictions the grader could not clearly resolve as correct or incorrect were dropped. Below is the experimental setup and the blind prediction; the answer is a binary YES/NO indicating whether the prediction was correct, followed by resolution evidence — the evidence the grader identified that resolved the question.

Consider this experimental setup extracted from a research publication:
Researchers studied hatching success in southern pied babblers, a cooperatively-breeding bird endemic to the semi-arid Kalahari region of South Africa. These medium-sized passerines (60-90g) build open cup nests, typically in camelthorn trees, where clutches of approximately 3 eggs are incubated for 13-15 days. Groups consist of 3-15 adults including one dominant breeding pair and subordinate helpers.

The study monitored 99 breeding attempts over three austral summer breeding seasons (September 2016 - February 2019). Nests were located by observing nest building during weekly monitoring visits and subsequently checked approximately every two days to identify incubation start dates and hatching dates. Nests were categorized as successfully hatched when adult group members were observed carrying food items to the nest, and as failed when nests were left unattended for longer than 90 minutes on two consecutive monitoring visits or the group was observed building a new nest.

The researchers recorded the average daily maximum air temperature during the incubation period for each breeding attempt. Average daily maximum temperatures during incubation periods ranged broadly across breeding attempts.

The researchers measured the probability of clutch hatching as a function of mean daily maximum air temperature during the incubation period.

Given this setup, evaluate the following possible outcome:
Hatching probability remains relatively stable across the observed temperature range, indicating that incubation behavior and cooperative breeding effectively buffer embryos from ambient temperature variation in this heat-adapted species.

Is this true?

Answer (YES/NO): NO